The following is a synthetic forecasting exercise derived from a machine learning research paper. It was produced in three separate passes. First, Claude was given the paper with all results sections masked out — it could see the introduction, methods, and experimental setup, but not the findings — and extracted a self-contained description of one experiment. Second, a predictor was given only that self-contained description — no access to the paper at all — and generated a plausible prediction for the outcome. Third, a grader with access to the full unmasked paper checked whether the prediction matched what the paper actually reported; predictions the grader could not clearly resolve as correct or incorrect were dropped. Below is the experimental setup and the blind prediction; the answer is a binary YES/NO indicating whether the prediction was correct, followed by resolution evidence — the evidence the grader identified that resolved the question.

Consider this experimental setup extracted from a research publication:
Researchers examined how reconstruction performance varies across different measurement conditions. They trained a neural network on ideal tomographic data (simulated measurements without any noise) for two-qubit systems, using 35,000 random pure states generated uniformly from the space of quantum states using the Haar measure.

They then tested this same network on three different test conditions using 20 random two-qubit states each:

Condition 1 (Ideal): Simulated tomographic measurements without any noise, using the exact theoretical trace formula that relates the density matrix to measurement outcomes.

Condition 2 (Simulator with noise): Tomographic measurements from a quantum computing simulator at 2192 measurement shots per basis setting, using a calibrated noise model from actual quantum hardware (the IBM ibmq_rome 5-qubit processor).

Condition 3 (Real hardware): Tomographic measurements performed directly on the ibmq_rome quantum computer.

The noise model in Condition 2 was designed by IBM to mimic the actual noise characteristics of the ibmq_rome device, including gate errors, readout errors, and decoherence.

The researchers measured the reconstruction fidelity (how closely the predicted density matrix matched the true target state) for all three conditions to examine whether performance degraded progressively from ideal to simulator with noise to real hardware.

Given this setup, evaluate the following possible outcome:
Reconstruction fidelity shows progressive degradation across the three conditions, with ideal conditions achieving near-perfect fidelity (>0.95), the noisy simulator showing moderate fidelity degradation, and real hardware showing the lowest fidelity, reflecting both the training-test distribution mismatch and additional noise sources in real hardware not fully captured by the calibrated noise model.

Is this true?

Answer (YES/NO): NO